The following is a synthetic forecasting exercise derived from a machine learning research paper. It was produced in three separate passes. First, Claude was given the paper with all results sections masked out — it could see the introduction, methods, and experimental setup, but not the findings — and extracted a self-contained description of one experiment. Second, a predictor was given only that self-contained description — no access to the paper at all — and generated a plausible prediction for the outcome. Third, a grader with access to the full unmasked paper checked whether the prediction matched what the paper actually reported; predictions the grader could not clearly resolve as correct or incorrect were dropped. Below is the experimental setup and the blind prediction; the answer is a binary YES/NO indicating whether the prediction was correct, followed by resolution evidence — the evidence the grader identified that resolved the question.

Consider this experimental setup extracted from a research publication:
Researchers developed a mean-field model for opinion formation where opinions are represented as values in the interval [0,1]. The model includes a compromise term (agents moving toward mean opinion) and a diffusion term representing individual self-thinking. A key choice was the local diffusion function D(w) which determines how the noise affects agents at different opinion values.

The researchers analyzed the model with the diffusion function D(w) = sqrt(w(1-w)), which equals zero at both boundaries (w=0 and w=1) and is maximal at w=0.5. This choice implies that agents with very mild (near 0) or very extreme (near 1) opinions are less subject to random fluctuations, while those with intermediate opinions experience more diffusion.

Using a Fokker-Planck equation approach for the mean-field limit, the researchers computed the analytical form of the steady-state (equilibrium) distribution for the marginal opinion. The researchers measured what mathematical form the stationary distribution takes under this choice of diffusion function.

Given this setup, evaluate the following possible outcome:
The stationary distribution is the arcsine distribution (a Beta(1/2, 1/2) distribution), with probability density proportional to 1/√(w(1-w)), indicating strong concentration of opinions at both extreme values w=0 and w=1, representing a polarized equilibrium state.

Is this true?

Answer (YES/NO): NO